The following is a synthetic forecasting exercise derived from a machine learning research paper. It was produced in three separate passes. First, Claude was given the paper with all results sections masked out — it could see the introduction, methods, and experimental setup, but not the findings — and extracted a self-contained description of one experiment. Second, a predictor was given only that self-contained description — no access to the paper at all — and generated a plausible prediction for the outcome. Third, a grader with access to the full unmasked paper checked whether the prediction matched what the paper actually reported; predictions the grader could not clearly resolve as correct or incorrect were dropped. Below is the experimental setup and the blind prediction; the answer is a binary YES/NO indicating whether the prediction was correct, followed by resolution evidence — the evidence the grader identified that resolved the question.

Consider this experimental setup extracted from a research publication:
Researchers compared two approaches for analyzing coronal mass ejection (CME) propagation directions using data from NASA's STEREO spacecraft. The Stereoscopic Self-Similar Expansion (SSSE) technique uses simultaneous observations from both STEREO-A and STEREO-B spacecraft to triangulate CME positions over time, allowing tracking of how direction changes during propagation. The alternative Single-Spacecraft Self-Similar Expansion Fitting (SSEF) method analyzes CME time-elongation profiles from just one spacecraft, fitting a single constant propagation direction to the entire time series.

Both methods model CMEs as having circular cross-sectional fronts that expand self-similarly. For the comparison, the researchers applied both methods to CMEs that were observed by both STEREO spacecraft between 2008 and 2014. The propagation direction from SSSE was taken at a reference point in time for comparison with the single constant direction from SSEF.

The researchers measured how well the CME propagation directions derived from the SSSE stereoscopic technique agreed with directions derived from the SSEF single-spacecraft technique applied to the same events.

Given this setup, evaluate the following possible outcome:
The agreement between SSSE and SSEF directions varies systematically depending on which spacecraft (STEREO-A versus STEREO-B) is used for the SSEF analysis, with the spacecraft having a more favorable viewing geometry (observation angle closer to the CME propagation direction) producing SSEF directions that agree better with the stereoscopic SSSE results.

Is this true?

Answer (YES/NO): NO